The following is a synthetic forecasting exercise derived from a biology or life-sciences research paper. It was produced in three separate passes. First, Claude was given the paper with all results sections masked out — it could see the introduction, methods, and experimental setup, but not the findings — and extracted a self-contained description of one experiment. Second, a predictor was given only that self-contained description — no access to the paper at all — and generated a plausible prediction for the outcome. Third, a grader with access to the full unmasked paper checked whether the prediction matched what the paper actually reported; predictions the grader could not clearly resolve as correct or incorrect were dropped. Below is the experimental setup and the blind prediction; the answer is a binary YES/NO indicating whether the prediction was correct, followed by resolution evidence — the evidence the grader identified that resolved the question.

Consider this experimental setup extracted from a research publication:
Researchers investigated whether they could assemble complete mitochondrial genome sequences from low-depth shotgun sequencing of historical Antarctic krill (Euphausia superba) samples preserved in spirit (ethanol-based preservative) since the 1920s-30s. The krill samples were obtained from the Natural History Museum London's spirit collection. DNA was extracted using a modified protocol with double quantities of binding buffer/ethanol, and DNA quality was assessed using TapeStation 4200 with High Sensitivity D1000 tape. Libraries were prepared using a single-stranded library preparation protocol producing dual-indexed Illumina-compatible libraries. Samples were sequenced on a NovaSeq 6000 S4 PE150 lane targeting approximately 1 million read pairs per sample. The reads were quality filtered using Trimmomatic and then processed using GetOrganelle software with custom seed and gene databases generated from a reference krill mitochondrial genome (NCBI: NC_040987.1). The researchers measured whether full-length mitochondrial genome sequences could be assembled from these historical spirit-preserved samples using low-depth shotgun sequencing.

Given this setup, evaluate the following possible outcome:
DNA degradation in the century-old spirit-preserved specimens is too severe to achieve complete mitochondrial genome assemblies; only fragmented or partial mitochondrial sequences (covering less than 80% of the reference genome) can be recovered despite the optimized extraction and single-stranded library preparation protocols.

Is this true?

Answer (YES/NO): NO